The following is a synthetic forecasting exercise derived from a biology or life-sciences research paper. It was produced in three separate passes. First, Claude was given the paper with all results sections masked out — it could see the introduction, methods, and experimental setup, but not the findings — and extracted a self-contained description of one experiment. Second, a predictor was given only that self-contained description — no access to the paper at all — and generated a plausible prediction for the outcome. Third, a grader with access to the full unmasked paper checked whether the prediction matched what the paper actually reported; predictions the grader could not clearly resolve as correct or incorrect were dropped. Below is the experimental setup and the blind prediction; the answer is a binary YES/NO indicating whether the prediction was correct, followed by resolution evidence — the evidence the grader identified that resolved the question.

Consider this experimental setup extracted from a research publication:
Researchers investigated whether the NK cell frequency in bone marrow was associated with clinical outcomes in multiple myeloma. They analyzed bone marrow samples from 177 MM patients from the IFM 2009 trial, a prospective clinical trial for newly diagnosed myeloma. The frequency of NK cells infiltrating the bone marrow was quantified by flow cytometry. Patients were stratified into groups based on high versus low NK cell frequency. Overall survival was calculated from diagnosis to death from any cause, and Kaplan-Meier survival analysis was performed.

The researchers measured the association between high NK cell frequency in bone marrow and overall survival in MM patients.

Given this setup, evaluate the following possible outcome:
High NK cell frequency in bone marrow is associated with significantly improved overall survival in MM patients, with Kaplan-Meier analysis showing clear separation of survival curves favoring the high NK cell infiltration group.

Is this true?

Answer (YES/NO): NO